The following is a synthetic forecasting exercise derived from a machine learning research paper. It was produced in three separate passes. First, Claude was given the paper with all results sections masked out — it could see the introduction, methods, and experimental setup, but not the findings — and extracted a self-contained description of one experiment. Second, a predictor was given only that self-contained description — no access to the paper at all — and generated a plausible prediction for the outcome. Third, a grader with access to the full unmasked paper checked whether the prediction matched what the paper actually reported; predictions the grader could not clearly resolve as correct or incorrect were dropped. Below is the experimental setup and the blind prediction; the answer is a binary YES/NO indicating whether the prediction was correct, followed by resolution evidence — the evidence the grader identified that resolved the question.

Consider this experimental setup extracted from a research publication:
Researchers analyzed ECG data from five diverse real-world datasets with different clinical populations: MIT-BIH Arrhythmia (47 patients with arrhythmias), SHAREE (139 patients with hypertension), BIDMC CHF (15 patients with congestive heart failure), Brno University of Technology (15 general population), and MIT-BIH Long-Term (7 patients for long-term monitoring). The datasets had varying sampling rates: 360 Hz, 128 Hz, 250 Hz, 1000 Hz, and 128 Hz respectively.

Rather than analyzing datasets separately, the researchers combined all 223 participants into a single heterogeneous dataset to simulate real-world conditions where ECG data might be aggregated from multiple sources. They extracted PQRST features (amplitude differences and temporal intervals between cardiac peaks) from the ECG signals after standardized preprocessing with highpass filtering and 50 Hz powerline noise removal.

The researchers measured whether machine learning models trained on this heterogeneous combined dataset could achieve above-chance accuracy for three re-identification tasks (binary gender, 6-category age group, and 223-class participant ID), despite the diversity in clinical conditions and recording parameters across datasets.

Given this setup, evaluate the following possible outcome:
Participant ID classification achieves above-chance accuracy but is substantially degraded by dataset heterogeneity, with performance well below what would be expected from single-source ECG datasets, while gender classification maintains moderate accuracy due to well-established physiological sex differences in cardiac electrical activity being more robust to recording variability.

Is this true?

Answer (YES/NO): NO